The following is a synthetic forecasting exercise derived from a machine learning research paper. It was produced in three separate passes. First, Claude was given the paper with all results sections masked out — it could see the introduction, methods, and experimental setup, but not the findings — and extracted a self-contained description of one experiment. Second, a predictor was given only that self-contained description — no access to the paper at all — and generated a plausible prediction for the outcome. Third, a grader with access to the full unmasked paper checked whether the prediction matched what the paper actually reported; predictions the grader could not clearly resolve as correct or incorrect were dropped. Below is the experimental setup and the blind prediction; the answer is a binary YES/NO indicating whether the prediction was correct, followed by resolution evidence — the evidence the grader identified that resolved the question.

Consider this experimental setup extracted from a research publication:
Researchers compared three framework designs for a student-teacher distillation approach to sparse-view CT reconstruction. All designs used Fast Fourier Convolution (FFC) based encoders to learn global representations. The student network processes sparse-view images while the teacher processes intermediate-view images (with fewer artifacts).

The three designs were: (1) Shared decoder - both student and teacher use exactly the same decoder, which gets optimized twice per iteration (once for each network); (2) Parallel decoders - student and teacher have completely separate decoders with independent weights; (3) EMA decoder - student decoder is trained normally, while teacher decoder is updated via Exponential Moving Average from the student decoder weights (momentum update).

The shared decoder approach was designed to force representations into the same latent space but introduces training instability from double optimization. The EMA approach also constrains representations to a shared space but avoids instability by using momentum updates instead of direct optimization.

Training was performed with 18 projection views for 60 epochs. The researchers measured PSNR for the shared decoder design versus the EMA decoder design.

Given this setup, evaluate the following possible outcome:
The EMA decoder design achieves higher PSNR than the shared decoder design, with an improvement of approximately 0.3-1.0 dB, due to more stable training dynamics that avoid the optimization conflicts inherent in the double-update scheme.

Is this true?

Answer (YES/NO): YES